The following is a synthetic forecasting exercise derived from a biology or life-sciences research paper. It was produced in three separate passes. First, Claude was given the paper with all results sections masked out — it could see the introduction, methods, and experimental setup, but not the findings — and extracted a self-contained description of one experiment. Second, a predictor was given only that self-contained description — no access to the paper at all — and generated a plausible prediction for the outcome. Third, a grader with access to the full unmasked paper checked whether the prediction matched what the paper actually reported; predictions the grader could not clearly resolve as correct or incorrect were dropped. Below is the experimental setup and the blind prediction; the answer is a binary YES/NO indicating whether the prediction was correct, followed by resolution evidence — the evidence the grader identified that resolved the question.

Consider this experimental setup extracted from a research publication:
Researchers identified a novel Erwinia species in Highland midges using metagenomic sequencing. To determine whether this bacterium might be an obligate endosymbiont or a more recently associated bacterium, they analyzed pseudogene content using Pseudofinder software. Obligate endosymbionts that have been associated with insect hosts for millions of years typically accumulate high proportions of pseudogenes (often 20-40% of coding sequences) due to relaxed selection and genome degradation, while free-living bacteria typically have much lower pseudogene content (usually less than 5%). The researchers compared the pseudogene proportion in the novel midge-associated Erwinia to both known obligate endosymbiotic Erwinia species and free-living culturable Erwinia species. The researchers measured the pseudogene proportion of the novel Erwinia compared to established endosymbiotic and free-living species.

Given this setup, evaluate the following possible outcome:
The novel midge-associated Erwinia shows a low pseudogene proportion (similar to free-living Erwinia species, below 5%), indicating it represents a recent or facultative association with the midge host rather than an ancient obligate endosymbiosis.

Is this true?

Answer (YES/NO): NO